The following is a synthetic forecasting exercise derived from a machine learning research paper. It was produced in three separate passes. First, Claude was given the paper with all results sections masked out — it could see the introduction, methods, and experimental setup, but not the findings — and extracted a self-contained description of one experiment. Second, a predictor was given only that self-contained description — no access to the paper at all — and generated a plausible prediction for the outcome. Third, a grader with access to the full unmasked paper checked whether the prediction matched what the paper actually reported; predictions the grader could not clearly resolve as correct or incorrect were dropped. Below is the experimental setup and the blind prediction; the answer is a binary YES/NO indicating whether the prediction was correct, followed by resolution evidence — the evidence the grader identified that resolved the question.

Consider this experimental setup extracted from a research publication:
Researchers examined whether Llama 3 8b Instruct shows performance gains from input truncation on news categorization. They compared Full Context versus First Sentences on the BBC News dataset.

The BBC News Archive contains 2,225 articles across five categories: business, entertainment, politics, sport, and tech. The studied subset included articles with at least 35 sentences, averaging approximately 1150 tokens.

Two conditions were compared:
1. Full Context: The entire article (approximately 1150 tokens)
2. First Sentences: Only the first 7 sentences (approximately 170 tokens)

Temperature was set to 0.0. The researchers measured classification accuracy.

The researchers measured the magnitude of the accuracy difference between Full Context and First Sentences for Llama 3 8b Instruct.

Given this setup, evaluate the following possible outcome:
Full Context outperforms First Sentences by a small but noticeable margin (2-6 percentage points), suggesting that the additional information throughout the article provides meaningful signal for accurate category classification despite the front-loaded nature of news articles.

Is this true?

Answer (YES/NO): NO